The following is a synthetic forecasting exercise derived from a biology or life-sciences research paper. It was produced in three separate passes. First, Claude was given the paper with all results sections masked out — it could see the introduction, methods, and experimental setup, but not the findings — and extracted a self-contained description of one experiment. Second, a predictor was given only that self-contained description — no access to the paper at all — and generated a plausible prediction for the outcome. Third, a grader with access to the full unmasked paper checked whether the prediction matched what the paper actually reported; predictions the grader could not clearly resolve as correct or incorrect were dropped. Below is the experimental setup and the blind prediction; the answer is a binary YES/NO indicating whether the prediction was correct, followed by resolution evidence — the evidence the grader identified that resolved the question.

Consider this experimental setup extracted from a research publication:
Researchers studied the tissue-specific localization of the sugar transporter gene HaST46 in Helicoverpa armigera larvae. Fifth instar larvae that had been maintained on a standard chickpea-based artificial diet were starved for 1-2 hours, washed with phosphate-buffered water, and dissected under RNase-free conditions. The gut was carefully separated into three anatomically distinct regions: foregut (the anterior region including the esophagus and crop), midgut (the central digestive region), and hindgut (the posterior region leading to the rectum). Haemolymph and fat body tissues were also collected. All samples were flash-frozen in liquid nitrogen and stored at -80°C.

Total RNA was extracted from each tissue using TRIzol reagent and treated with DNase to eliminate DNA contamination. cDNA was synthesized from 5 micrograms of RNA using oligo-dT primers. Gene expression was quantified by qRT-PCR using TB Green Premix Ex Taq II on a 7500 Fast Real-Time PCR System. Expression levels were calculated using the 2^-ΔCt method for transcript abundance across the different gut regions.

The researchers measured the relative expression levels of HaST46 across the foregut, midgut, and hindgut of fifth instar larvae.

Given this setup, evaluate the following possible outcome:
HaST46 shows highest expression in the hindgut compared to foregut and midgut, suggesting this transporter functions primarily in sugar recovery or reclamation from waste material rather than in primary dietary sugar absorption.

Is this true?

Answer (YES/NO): NO